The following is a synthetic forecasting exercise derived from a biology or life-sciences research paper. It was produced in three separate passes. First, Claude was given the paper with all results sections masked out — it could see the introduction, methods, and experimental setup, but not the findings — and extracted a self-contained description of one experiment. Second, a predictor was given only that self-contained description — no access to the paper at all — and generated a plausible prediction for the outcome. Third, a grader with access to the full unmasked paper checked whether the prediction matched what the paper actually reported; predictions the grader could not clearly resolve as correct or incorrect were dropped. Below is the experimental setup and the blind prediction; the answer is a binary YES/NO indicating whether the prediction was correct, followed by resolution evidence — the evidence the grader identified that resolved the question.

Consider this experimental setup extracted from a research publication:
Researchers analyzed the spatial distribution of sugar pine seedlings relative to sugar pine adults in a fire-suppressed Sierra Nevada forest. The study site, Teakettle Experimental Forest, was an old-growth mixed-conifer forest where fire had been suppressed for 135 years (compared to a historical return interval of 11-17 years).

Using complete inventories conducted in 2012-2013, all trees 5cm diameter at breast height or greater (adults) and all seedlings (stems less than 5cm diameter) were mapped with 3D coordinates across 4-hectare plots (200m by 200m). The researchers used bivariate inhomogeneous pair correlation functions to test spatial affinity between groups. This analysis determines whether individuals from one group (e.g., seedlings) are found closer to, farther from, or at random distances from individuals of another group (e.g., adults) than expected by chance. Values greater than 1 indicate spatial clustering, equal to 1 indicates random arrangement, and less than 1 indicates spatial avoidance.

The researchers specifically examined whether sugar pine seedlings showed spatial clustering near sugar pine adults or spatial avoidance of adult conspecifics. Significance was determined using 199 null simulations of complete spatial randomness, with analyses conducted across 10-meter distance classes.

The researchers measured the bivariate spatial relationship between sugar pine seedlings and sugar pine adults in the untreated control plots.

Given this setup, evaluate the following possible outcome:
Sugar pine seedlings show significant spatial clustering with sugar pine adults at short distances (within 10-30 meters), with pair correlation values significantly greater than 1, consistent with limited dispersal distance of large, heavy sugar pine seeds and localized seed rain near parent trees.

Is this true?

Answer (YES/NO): NO